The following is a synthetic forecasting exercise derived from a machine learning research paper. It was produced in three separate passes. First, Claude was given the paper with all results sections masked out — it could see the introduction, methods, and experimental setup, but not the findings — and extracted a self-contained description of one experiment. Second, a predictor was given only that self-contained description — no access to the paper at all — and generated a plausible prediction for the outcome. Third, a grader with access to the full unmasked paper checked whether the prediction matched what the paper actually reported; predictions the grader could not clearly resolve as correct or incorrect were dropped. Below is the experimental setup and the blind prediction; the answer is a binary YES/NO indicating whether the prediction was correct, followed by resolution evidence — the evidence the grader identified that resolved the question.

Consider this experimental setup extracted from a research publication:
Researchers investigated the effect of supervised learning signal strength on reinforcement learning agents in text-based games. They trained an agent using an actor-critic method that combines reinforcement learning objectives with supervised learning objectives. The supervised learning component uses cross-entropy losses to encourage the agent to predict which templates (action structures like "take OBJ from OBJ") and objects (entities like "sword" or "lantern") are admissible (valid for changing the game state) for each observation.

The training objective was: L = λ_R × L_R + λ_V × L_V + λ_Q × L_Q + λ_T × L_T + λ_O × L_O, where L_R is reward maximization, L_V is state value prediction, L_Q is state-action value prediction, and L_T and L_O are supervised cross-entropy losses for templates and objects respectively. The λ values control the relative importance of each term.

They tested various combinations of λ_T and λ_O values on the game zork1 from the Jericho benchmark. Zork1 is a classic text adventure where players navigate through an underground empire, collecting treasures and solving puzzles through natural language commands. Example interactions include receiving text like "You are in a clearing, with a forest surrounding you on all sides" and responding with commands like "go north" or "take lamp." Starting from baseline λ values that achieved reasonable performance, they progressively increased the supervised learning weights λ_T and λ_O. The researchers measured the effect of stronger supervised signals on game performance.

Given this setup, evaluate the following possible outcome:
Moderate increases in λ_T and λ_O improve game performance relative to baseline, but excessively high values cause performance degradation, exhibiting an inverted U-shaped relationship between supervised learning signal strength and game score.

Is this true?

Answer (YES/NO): NO